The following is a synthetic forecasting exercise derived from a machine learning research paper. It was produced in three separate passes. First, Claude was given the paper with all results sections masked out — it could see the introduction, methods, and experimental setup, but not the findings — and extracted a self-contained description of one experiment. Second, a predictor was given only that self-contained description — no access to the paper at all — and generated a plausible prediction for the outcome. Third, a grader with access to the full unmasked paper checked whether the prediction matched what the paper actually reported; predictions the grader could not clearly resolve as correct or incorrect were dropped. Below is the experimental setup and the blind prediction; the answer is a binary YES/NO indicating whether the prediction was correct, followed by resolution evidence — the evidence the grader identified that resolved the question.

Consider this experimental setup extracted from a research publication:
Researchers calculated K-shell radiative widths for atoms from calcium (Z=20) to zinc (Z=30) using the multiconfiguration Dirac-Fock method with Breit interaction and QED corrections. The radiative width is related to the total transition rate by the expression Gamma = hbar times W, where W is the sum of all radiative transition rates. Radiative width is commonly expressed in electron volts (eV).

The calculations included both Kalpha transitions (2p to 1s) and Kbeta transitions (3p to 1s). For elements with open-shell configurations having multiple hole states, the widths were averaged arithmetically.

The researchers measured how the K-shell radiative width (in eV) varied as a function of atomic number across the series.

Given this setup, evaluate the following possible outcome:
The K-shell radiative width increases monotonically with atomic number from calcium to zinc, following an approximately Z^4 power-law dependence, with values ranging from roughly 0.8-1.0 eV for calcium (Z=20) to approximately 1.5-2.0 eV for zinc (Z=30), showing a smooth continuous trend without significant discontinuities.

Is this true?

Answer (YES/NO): NO